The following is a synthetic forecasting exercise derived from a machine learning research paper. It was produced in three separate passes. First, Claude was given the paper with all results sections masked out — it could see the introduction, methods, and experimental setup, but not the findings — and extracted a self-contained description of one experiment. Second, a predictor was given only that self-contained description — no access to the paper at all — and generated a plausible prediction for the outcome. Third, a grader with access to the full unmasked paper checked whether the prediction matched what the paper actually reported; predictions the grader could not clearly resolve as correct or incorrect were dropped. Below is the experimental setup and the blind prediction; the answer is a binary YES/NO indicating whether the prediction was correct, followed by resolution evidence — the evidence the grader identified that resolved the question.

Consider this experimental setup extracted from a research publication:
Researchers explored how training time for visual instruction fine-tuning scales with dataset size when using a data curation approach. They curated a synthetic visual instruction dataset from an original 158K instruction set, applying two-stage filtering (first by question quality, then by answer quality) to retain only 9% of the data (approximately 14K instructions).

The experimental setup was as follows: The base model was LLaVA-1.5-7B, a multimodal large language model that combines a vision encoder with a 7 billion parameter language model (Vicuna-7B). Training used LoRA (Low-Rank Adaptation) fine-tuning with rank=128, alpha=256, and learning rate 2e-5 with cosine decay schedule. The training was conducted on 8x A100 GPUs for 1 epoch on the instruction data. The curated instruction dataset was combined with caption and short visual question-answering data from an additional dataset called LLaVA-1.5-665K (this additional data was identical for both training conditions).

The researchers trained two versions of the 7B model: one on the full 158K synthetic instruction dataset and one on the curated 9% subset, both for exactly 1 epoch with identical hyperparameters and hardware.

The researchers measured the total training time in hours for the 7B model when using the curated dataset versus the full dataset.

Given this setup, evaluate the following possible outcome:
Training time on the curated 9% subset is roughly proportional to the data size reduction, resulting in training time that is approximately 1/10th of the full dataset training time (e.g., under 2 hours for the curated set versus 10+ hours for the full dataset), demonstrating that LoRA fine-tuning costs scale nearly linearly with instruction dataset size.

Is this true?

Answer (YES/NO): NO